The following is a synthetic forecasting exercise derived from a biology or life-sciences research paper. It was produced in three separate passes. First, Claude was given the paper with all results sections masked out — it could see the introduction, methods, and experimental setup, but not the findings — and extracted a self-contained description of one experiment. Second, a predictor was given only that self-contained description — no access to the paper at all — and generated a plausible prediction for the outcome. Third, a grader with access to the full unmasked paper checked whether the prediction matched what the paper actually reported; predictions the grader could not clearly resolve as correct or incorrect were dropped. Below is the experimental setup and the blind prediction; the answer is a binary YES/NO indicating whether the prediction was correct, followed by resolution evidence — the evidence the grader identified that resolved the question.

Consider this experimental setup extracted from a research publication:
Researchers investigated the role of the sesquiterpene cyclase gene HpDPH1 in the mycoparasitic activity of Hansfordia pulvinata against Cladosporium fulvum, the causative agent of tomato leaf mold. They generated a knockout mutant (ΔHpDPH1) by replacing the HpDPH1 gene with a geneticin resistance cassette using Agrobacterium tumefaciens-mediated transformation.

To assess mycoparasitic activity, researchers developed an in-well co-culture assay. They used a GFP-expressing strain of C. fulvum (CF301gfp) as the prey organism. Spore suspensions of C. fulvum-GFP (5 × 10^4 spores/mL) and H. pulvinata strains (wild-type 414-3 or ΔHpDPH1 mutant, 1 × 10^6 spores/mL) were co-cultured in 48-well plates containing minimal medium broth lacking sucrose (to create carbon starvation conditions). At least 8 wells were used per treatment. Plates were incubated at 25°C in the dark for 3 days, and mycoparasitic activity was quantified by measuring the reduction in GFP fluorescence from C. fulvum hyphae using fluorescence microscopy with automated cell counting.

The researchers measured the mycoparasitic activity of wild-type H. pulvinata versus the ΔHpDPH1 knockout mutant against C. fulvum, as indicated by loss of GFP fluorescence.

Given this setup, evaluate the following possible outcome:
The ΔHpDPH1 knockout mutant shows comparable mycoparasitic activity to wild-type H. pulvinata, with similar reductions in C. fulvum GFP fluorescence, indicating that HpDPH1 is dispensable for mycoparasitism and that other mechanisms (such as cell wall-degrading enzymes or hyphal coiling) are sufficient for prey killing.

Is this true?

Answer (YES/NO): YES